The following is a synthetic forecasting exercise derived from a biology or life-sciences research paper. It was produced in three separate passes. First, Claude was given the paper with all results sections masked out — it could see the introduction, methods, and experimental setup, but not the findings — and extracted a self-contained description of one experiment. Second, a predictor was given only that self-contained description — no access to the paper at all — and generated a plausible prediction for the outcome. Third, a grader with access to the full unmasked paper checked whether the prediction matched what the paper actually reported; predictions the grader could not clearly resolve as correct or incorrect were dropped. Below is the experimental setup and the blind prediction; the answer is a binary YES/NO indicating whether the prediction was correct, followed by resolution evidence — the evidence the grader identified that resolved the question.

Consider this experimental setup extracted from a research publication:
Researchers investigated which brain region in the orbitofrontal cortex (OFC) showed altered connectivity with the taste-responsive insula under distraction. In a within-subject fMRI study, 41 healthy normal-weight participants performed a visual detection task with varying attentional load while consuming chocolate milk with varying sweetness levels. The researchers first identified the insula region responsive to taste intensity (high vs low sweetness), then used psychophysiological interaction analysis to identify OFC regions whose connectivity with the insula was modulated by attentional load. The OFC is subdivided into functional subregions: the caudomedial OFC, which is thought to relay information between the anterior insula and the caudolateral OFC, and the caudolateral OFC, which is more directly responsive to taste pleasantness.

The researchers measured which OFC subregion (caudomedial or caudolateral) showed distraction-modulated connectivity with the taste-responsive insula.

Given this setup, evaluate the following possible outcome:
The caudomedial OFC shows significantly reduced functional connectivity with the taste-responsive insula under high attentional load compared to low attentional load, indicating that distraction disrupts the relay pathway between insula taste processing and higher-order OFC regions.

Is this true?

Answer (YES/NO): YES